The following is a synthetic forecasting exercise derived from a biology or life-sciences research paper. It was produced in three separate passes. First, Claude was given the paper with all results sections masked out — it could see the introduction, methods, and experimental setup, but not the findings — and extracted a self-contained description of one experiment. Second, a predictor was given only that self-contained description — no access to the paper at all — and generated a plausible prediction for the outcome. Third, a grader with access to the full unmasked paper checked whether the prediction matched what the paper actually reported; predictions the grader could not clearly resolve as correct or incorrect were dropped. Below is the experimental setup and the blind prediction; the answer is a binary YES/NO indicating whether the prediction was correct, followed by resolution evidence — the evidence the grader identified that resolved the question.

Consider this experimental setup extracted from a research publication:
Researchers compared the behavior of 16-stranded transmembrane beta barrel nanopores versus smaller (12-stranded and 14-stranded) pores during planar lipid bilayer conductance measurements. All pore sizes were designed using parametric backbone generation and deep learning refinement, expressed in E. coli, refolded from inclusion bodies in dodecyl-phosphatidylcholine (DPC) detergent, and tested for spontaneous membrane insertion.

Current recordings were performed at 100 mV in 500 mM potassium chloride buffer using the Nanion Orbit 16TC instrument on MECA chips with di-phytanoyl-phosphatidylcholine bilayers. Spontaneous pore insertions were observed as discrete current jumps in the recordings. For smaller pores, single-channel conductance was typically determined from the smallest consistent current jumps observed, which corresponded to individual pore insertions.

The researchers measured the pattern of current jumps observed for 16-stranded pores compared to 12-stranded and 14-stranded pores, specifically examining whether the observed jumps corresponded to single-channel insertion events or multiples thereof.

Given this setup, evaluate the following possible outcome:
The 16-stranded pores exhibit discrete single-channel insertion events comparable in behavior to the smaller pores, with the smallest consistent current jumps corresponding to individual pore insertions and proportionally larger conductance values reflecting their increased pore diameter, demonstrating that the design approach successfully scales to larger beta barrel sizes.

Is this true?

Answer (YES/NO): NO